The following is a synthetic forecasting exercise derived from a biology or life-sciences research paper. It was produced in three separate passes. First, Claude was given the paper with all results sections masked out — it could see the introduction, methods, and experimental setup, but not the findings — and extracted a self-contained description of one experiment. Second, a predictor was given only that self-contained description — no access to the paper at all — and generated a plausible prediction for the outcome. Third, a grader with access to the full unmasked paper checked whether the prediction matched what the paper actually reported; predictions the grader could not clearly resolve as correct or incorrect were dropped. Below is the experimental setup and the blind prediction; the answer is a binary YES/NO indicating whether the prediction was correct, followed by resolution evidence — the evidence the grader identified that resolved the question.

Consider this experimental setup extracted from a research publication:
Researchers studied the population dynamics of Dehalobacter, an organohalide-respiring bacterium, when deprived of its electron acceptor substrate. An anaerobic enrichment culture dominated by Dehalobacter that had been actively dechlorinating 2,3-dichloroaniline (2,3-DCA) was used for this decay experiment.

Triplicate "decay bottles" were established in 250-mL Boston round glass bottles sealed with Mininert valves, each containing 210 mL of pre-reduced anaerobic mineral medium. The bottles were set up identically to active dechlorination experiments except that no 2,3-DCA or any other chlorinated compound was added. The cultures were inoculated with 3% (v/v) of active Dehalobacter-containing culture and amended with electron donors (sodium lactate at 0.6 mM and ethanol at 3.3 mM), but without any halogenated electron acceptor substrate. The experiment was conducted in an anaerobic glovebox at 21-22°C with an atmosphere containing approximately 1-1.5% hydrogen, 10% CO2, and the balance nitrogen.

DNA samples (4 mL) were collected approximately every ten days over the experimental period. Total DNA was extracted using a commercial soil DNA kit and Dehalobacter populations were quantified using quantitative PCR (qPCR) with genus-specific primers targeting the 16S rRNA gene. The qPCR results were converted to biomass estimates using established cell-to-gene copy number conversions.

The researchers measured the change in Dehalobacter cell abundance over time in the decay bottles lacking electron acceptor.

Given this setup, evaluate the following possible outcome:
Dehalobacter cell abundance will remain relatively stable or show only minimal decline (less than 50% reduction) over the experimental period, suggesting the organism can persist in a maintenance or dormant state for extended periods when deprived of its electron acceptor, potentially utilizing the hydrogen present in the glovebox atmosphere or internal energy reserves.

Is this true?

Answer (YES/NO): NO